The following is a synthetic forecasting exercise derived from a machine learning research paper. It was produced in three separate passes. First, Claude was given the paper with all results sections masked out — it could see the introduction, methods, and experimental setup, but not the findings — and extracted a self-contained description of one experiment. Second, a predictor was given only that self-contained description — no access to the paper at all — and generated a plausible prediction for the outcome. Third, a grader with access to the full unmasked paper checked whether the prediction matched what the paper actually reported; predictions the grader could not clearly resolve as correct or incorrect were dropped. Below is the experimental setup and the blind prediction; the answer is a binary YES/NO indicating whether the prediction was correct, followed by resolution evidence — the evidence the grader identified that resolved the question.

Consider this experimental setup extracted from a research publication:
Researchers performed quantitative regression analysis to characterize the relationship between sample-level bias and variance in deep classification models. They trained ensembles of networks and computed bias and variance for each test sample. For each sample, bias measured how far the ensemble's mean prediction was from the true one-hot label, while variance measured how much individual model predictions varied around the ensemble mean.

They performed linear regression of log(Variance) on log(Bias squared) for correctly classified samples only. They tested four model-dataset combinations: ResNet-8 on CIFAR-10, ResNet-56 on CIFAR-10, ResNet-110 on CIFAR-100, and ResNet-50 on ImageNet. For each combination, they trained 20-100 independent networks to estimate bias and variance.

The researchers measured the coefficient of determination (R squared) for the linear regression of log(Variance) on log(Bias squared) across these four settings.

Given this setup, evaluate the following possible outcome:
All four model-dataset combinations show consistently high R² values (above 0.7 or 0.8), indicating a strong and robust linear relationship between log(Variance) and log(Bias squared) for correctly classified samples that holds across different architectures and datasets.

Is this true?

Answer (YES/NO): YES